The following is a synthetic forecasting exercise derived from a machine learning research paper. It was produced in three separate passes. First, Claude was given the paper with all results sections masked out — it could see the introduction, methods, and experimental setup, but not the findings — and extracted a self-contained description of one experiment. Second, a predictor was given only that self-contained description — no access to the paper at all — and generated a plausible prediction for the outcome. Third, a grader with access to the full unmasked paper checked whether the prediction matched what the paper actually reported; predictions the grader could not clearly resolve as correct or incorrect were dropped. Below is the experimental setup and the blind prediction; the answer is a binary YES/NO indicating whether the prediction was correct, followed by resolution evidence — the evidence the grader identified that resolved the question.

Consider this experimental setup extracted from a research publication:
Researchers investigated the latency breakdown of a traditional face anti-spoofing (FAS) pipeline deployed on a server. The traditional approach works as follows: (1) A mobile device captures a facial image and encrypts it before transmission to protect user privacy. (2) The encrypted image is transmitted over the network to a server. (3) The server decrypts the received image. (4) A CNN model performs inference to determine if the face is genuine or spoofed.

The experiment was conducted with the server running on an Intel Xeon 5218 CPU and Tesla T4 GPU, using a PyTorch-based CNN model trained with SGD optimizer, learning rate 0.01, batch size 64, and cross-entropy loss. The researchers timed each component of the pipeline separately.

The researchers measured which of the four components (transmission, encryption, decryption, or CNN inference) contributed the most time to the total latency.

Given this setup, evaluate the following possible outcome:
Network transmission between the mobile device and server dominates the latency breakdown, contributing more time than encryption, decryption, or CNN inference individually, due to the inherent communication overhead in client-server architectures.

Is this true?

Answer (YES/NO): NO